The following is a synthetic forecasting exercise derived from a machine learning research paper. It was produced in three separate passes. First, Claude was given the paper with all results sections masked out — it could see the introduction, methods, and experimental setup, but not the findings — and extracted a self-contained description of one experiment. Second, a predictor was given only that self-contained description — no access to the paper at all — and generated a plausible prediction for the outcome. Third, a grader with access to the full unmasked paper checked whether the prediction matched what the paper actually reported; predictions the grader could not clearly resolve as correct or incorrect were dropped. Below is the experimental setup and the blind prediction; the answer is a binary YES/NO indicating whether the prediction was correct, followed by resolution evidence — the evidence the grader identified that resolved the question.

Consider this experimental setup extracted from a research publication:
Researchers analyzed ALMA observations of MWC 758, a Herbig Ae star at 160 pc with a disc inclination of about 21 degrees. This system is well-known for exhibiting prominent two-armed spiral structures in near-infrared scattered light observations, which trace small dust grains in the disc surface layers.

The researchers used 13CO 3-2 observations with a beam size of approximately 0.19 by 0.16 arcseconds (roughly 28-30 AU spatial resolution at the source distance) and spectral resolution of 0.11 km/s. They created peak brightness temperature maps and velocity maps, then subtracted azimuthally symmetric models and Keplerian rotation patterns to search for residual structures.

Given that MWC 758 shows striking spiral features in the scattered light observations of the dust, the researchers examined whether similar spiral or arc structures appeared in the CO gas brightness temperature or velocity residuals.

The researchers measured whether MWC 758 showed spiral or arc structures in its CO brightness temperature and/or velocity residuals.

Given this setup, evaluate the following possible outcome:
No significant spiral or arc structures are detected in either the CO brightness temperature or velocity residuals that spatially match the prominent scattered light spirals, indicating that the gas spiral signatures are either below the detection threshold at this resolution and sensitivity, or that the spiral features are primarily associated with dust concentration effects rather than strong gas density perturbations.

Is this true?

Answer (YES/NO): YES